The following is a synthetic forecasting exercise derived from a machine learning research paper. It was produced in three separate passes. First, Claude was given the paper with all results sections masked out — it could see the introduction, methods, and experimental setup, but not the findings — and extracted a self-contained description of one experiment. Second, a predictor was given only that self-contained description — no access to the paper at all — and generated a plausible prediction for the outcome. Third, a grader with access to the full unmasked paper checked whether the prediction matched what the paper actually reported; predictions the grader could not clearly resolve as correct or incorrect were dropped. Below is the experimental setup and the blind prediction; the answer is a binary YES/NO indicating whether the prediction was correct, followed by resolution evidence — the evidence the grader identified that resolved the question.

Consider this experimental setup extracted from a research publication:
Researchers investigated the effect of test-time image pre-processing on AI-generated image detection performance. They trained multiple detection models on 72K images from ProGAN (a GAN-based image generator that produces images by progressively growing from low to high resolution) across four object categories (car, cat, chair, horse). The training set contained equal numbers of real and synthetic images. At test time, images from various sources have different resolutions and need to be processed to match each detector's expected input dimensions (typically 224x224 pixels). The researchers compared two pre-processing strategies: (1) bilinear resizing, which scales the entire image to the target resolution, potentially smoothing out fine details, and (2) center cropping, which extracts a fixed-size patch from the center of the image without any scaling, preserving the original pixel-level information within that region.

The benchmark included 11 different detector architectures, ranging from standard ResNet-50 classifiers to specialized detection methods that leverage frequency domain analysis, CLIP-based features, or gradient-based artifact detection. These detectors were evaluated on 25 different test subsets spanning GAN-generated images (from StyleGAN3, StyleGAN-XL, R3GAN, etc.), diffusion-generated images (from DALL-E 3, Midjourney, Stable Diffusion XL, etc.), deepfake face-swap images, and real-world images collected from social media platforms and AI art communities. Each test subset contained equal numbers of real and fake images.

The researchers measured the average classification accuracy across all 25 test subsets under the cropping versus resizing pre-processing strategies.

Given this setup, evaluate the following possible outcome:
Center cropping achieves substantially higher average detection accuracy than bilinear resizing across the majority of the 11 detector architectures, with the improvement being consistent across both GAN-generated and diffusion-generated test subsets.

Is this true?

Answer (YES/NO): NO